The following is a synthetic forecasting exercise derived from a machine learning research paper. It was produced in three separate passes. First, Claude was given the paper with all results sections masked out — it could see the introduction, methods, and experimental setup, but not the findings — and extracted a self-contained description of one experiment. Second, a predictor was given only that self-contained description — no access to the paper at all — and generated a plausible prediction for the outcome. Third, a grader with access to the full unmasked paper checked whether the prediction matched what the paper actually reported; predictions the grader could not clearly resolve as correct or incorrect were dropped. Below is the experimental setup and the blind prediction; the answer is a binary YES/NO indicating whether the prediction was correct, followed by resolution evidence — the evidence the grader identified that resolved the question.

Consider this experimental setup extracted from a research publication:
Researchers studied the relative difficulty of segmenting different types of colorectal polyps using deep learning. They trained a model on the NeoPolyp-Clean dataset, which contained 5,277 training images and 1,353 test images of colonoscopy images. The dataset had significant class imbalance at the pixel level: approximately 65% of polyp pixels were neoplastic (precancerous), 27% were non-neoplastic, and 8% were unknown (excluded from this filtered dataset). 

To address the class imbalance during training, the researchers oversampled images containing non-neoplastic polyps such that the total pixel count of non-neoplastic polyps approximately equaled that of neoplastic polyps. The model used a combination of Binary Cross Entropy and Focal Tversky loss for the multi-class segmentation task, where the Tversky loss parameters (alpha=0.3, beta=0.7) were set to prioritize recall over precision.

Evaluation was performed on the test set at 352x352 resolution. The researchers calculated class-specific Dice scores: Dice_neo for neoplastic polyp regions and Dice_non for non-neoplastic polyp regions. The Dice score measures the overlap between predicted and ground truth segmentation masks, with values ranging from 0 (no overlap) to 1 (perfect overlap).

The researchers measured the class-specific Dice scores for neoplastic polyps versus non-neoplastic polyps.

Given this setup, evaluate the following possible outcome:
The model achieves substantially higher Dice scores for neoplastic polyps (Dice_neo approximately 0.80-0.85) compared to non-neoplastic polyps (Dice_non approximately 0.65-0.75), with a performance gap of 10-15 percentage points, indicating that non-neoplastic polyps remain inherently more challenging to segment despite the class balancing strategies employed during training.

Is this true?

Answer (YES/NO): NO